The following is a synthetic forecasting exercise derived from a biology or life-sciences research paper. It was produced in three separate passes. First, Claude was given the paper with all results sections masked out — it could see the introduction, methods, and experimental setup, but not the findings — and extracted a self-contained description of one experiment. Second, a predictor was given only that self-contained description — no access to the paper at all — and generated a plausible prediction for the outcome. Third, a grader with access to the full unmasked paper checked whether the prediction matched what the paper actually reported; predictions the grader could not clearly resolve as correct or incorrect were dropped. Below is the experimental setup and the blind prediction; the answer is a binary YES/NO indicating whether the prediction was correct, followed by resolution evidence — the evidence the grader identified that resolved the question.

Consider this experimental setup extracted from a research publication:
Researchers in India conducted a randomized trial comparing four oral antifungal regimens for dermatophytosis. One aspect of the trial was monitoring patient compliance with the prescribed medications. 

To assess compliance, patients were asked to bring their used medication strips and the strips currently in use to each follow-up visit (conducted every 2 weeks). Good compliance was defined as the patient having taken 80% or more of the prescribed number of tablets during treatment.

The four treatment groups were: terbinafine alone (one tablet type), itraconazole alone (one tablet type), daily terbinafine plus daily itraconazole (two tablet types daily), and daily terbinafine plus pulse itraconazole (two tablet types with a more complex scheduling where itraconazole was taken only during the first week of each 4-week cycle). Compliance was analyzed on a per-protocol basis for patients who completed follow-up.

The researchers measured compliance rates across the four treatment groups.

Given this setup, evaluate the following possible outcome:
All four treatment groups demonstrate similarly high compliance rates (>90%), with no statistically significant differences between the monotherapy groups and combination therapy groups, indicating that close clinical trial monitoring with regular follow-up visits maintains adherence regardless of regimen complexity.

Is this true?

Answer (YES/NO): YES